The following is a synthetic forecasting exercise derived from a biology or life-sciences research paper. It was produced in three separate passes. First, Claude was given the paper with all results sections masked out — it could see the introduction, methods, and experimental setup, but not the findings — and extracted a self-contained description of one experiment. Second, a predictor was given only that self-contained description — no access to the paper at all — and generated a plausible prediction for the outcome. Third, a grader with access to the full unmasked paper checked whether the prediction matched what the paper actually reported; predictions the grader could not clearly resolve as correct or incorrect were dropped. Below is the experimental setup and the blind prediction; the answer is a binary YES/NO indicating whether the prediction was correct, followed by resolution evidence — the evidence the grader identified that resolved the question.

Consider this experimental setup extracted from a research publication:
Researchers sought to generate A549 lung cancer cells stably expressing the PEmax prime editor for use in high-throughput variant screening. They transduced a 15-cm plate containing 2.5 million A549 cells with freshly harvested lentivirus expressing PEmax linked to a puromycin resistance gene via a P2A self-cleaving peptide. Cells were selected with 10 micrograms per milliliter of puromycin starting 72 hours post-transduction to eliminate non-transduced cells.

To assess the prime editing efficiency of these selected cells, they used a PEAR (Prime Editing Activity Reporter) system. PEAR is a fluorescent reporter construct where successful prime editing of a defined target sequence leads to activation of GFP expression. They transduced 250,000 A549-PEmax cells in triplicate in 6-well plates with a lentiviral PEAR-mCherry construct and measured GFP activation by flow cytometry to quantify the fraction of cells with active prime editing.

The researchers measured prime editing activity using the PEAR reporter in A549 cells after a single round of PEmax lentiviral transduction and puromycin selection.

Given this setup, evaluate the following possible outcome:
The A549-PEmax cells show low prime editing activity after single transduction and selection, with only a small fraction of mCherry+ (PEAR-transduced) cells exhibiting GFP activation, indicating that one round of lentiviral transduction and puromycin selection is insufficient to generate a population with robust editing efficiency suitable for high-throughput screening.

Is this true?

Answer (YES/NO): YES